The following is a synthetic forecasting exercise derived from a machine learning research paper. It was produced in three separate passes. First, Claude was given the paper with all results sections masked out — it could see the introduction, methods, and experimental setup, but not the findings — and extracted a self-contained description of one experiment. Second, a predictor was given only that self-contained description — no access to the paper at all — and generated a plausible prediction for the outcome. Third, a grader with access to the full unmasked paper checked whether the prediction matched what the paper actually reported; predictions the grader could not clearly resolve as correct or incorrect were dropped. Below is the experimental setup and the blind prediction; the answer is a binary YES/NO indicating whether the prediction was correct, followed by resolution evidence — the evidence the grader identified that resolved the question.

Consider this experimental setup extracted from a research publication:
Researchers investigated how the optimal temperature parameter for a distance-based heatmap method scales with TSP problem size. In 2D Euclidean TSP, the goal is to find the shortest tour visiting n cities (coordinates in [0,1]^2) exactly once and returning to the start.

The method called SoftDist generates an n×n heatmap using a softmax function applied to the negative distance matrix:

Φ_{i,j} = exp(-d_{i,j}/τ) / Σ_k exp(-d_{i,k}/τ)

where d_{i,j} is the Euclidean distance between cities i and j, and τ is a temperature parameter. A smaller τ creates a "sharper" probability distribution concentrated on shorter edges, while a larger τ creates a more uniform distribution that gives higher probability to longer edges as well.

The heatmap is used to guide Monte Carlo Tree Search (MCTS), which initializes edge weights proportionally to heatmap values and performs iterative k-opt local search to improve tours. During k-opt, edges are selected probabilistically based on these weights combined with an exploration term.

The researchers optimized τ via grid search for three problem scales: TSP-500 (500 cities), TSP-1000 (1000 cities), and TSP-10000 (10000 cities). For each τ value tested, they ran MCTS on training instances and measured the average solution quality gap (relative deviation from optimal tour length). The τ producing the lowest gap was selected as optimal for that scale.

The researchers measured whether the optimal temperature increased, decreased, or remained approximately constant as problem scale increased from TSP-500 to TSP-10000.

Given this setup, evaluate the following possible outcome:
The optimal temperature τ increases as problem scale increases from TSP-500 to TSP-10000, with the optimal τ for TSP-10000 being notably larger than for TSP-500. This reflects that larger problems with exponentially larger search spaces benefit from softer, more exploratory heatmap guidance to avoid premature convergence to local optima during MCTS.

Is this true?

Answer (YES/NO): NO